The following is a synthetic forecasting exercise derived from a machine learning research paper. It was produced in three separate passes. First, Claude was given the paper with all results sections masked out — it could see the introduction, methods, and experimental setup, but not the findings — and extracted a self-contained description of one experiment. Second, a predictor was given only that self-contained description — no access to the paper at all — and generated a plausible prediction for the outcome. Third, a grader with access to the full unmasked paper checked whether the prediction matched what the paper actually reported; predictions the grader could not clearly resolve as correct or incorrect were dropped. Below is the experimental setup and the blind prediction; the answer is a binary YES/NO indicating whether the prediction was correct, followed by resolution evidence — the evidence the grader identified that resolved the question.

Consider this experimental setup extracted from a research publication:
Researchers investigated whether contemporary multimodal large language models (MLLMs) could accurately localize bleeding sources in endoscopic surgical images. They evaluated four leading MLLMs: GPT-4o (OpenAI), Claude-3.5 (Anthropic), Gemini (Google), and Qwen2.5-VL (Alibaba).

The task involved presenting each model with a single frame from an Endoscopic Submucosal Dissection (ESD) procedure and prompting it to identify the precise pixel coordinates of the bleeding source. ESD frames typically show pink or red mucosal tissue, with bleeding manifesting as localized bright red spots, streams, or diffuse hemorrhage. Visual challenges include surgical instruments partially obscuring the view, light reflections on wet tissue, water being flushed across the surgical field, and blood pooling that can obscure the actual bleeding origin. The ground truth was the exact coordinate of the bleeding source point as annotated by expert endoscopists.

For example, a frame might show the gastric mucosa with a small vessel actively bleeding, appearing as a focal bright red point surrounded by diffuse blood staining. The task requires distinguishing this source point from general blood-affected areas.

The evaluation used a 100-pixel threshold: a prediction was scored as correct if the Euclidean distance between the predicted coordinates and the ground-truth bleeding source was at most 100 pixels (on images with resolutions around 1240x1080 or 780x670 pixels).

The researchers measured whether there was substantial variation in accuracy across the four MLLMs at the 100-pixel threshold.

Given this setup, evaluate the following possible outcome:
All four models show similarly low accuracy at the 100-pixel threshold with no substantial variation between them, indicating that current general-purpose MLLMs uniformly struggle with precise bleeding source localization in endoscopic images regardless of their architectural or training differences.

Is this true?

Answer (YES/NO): NO